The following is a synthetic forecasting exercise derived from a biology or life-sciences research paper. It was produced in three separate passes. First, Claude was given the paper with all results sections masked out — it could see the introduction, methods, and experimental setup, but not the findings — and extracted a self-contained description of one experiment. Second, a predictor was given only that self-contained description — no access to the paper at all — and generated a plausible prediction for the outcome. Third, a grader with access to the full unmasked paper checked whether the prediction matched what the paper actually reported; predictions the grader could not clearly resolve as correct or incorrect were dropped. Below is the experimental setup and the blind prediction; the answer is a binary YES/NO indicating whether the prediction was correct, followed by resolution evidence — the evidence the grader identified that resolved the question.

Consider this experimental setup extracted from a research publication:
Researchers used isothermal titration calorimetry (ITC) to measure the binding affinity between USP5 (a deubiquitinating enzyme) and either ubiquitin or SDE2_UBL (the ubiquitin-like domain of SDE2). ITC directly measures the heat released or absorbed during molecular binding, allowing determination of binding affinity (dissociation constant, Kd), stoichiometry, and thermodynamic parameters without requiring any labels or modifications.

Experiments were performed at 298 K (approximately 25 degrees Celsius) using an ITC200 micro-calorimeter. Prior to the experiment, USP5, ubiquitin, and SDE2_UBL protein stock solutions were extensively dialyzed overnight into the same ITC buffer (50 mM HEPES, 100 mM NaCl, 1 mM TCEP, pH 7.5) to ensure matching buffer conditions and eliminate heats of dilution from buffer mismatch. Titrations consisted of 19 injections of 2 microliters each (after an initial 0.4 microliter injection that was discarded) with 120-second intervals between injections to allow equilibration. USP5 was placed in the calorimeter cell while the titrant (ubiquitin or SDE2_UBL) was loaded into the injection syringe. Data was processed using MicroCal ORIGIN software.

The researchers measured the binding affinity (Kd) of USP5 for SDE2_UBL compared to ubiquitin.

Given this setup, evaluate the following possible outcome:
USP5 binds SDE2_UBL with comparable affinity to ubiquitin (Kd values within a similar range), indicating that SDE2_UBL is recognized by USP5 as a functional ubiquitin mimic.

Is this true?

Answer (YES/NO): NO